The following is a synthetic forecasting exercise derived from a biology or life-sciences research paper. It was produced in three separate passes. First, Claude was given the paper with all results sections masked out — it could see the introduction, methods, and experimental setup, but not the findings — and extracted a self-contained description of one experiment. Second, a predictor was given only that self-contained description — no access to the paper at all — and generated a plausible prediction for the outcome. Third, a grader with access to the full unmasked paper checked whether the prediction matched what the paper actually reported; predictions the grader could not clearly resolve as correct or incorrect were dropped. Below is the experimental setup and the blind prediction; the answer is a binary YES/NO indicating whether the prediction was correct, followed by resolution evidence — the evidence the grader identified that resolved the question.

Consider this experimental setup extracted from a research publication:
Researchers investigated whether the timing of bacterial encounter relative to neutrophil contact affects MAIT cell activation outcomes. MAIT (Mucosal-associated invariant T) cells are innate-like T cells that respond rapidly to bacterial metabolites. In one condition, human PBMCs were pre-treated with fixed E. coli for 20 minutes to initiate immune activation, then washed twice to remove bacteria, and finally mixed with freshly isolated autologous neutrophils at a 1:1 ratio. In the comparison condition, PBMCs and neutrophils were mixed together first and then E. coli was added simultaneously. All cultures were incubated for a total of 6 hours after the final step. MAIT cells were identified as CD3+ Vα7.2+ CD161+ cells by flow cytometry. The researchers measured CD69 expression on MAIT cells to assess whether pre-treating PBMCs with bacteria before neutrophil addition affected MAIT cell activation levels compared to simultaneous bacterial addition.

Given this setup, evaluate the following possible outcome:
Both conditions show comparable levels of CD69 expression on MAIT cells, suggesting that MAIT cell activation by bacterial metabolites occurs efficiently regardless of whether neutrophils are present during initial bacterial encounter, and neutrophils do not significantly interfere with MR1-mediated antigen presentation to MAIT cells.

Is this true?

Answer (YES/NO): NO